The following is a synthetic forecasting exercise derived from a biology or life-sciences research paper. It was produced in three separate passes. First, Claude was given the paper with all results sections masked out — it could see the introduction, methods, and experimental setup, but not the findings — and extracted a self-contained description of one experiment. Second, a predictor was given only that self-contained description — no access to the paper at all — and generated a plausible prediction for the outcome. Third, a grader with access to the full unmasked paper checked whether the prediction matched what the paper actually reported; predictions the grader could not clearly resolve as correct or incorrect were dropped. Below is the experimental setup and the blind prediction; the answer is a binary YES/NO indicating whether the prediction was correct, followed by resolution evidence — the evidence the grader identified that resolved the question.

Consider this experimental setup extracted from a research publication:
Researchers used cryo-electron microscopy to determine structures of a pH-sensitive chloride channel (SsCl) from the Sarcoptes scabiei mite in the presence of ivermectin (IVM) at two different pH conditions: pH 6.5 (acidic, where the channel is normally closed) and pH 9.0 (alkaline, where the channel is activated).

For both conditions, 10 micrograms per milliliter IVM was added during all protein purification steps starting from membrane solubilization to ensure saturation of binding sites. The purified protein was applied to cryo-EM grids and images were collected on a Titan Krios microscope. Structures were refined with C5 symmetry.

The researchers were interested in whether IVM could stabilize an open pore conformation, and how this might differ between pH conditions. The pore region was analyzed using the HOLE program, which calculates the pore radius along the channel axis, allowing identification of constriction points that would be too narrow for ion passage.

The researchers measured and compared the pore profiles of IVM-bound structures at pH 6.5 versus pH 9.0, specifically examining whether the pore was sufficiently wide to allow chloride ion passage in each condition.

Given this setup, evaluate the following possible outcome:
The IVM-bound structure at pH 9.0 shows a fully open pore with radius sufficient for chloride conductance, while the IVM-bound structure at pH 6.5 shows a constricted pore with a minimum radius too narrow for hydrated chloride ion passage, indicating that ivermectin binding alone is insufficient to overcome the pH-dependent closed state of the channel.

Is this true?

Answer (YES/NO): NO